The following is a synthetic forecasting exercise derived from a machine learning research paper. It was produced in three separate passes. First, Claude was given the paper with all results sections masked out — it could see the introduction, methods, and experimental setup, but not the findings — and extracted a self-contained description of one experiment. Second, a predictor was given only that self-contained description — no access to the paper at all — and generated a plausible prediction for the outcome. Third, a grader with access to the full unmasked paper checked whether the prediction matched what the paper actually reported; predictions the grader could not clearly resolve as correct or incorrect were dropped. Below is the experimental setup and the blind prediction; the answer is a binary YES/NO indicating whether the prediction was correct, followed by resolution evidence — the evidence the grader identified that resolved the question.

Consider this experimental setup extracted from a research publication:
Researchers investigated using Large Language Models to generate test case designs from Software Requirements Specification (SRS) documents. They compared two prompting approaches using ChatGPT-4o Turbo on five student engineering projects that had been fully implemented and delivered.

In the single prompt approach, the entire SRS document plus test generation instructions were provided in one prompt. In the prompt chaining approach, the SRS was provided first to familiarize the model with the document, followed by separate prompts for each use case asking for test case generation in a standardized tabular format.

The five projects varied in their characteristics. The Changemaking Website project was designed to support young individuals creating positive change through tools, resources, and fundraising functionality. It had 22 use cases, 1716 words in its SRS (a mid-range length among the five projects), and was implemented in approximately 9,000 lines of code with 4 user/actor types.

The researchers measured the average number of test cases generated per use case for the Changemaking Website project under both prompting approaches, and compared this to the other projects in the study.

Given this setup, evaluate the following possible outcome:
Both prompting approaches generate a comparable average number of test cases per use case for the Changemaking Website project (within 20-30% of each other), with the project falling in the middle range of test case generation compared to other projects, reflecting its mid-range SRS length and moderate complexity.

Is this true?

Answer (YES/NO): NO